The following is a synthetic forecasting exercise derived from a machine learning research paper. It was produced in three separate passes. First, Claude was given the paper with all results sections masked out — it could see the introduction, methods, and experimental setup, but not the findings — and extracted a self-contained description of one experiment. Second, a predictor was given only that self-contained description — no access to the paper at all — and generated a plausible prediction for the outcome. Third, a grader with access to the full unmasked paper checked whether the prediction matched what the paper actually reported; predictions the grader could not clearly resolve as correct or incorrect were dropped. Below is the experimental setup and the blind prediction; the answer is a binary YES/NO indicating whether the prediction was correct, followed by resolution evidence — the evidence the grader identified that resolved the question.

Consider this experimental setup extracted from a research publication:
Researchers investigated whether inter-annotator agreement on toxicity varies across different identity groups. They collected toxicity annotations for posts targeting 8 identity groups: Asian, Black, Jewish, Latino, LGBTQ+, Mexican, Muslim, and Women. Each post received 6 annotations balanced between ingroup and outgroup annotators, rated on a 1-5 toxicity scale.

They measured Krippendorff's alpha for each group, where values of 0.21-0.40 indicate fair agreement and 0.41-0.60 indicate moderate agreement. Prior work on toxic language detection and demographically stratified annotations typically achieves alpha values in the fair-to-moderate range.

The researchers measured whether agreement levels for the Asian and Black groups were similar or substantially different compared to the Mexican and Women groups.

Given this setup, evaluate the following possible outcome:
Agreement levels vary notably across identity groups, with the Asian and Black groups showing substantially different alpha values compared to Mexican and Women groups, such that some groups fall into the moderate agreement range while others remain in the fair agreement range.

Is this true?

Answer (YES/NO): NO